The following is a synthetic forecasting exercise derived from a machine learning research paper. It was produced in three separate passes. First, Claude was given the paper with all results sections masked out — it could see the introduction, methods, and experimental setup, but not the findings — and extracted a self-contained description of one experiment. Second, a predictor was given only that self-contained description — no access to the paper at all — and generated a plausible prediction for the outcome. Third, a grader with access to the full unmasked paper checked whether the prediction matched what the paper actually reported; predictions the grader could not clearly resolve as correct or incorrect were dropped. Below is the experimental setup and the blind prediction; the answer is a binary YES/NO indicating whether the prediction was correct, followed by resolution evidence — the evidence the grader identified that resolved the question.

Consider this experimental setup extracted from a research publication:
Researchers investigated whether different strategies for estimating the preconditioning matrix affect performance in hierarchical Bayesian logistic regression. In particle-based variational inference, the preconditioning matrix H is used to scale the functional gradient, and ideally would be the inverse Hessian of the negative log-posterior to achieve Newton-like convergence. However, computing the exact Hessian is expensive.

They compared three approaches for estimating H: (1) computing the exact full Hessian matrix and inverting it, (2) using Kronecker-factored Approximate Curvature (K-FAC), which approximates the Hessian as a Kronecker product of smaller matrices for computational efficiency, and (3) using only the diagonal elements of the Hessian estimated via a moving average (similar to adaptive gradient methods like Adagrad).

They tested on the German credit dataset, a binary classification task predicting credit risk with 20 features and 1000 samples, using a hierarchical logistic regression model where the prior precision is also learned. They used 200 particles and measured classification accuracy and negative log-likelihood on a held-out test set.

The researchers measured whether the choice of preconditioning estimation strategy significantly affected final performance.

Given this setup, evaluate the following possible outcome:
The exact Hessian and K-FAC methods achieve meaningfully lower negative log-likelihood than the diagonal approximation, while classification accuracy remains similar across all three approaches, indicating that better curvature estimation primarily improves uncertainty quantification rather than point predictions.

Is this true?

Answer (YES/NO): NO